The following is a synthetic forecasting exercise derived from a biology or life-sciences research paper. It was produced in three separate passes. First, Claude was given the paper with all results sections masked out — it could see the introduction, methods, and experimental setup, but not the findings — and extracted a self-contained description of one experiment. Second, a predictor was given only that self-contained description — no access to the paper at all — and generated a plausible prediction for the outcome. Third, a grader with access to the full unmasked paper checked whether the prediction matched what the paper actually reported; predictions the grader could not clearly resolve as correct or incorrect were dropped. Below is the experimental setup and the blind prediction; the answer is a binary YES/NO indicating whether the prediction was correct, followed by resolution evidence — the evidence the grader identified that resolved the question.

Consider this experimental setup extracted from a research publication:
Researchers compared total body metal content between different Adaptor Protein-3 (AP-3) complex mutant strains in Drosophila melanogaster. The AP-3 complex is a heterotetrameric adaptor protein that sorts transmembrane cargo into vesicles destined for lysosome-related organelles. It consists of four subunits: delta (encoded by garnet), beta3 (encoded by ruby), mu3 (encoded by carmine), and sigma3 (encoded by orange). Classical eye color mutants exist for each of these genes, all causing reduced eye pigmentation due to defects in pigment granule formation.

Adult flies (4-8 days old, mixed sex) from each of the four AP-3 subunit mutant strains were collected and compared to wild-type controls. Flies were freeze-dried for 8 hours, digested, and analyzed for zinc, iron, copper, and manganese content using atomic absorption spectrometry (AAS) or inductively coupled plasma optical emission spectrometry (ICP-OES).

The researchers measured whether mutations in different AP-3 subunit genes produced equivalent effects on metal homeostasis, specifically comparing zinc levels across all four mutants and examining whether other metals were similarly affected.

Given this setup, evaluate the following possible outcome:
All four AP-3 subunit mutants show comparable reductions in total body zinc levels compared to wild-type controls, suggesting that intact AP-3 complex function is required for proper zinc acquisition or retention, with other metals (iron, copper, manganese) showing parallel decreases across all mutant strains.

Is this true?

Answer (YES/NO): NO